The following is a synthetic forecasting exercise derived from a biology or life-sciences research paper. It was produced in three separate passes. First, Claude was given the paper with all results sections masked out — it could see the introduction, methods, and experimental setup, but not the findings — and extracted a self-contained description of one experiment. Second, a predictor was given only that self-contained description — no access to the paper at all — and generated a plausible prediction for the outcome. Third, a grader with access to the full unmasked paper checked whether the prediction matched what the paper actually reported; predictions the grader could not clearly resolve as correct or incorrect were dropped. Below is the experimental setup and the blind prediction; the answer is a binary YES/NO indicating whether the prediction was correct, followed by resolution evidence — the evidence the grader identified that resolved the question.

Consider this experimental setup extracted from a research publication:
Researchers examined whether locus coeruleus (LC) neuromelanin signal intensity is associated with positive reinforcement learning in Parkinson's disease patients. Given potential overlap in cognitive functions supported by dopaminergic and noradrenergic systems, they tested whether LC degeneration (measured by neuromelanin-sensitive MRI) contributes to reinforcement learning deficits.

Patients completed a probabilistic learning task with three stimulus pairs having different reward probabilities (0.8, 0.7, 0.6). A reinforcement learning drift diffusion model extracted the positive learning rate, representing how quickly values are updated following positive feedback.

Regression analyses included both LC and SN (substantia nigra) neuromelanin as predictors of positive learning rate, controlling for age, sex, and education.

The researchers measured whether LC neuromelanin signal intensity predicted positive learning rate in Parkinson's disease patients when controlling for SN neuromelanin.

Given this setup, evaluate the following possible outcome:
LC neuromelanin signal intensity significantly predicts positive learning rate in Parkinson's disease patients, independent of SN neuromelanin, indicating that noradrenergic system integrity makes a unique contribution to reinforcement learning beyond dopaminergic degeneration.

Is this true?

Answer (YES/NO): NO